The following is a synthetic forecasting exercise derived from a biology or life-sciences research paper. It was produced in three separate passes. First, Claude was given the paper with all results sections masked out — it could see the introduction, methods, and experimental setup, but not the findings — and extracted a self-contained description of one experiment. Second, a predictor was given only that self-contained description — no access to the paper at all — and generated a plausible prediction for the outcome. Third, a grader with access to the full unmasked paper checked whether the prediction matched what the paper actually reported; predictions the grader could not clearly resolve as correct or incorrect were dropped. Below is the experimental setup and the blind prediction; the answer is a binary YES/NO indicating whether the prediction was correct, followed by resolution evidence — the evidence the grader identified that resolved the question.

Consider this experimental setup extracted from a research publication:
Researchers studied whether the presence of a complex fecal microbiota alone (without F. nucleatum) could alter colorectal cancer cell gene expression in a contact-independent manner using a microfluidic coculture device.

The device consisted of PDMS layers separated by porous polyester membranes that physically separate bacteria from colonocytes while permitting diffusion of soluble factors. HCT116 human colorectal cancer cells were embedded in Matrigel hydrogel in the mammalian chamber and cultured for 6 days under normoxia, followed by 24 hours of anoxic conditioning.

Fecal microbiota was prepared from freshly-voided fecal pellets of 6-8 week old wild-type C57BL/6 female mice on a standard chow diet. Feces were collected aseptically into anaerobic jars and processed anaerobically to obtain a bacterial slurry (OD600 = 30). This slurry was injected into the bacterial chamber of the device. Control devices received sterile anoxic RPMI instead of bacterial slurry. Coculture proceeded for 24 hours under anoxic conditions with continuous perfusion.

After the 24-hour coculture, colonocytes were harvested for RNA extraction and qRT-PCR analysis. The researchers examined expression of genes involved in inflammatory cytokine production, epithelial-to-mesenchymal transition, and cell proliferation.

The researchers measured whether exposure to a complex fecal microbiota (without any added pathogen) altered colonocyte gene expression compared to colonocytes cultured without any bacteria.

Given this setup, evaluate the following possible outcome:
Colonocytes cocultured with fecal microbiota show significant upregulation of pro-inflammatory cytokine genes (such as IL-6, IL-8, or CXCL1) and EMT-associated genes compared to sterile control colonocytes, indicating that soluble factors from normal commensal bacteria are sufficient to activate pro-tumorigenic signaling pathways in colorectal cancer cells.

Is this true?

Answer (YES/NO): NO